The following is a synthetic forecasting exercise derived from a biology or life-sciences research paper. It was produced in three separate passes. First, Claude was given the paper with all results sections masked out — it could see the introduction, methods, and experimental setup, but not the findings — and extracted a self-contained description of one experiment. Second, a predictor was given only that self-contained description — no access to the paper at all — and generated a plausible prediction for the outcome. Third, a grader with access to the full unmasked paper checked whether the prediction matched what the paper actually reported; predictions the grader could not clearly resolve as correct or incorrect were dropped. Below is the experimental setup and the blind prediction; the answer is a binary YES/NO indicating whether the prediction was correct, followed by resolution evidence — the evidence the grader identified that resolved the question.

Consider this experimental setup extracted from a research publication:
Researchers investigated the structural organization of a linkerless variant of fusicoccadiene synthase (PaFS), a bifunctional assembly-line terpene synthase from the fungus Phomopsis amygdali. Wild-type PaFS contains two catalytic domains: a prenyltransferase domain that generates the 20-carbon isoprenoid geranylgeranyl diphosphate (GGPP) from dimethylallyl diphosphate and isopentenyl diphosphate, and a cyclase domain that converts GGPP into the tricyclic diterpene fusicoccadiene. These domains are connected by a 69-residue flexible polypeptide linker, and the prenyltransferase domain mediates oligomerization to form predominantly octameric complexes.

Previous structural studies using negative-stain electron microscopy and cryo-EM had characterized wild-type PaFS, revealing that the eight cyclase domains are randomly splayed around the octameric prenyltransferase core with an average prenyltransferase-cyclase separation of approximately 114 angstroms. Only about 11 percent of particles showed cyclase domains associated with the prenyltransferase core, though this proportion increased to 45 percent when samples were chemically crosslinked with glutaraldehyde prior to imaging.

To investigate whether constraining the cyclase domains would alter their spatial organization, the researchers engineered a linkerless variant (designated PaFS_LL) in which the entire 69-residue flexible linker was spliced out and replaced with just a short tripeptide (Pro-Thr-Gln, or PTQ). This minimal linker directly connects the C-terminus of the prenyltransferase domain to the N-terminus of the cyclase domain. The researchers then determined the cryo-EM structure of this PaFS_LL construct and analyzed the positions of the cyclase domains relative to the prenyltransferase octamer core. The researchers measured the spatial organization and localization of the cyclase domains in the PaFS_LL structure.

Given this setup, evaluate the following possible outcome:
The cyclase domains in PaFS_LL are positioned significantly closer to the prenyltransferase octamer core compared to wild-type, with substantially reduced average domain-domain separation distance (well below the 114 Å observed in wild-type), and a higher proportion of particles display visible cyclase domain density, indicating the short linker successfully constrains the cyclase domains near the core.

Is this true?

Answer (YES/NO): YES